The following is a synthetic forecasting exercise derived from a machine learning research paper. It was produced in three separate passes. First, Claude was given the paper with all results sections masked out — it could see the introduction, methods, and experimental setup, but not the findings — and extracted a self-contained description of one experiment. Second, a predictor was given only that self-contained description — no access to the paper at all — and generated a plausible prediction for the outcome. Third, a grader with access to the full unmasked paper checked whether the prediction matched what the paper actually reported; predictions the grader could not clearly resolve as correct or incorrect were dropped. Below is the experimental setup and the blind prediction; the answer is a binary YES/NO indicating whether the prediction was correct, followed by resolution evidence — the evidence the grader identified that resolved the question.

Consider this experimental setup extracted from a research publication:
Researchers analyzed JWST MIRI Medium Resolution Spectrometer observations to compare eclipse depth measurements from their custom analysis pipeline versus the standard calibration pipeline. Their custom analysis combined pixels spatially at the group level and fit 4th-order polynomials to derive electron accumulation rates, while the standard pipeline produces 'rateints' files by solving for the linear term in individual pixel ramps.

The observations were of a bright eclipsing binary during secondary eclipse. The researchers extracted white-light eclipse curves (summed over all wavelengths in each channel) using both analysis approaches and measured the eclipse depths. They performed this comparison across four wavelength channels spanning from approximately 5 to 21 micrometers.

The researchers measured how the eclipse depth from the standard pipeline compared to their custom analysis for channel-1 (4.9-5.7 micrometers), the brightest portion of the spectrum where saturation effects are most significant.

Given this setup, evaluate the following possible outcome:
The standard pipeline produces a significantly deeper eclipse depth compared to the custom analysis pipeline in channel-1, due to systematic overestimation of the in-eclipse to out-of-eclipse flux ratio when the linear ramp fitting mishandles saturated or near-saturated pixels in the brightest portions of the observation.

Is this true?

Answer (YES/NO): NO